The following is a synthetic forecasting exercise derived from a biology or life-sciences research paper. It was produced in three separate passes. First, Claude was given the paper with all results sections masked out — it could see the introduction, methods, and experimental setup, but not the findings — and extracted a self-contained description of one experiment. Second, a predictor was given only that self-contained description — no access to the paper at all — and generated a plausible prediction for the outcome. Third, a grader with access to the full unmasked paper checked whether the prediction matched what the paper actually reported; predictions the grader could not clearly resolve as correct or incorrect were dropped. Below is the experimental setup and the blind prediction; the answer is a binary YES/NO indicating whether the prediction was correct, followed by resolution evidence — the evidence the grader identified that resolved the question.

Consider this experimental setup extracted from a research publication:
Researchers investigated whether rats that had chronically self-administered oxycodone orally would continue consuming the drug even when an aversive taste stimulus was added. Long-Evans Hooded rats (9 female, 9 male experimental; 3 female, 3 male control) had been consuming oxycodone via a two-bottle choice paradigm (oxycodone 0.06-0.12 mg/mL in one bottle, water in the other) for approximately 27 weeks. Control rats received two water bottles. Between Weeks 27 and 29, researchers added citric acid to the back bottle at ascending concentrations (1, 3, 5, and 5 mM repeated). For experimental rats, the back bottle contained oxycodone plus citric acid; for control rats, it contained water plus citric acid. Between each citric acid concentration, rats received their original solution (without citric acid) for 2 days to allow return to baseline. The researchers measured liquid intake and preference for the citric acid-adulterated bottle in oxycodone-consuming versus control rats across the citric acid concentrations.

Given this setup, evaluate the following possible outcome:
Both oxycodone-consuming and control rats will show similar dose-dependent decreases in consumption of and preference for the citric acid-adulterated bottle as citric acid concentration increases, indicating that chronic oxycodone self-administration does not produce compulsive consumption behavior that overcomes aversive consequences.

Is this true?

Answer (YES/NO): NO